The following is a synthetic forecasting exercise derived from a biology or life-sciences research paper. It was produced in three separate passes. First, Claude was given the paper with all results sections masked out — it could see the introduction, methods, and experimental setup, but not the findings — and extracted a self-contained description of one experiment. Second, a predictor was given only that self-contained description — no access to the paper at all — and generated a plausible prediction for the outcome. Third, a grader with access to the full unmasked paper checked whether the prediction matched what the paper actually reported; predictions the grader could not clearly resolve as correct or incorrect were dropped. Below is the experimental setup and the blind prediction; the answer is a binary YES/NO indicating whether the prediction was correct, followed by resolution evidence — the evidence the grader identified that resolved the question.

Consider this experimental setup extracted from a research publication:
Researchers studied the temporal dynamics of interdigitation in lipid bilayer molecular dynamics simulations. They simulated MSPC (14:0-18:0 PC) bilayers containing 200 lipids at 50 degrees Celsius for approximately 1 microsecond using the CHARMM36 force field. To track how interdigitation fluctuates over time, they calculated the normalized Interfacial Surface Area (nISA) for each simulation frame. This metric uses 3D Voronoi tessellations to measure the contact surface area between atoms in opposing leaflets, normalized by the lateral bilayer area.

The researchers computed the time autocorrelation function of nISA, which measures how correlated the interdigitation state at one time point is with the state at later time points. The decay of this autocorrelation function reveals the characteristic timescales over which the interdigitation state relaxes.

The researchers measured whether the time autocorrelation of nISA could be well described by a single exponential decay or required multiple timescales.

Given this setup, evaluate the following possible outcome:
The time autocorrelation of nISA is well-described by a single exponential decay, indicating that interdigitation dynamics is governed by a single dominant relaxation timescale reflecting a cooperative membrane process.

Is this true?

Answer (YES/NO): NO